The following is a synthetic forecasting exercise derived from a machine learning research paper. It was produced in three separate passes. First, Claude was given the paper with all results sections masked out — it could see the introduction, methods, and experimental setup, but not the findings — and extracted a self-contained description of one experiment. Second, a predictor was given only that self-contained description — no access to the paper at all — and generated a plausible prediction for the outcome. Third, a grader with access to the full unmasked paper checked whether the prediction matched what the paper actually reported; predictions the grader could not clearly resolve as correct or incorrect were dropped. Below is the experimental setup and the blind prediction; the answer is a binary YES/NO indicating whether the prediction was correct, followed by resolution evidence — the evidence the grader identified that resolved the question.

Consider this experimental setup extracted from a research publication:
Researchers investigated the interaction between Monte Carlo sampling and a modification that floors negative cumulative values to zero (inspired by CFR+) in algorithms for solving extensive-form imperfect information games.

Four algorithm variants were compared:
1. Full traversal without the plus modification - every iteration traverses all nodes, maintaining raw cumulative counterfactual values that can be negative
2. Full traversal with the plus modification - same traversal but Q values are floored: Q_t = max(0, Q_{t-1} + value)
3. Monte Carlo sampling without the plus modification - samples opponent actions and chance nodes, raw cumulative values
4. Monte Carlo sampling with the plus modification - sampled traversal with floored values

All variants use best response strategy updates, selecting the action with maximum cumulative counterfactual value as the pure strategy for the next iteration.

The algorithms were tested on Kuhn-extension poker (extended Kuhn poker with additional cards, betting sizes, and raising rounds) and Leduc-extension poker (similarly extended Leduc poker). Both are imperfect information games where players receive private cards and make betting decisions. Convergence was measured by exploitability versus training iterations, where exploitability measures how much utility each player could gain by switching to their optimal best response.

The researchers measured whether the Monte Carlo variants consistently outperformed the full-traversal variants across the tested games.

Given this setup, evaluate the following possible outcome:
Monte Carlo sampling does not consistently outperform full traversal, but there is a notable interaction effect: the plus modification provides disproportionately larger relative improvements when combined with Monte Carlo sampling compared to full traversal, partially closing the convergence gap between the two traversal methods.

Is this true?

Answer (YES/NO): NO